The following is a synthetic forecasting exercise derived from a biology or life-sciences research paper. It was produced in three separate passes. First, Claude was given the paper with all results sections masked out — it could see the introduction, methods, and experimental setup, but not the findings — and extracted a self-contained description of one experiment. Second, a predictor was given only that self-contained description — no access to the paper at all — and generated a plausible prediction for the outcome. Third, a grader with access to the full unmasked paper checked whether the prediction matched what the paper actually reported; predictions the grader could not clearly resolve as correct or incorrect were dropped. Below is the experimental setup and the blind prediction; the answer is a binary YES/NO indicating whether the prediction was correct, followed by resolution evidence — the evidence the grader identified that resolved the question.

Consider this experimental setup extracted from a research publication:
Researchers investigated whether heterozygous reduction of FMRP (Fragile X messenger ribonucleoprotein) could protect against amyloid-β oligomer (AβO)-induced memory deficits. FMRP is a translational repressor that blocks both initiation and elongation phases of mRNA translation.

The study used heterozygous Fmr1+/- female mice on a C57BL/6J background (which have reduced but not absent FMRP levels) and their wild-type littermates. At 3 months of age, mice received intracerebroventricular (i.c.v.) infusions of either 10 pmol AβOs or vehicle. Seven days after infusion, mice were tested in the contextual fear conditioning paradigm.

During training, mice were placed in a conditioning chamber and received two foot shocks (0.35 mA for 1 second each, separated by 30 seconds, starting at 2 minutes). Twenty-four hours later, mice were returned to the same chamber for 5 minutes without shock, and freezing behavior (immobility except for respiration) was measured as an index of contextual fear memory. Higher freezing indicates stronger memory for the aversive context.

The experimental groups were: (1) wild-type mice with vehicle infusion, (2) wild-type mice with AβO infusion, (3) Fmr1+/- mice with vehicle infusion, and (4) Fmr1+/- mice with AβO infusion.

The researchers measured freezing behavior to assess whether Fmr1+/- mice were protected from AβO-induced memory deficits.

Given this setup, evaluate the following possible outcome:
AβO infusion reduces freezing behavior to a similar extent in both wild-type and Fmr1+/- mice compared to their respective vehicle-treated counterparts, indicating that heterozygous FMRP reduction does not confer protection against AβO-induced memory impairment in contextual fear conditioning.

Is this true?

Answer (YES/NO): NO